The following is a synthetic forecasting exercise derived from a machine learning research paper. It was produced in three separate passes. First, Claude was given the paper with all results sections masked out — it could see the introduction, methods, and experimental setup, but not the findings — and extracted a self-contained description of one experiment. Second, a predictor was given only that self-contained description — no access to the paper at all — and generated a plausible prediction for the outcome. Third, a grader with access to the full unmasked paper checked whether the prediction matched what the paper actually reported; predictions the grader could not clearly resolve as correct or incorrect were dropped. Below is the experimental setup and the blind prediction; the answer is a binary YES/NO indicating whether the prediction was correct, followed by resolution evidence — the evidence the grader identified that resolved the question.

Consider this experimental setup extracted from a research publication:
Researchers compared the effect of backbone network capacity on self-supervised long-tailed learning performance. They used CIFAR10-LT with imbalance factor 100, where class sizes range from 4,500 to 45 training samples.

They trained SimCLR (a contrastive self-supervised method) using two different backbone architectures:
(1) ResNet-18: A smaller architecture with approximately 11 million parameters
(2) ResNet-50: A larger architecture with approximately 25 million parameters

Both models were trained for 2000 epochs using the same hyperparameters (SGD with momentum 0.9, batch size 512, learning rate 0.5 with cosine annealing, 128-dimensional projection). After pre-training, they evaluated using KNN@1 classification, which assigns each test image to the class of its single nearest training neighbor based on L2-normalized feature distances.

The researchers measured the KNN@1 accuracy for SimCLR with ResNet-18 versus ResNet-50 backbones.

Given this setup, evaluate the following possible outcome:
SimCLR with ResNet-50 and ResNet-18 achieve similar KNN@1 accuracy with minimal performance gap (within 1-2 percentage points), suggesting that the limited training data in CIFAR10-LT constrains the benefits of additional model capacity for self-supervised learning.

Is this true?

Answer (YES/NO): NO